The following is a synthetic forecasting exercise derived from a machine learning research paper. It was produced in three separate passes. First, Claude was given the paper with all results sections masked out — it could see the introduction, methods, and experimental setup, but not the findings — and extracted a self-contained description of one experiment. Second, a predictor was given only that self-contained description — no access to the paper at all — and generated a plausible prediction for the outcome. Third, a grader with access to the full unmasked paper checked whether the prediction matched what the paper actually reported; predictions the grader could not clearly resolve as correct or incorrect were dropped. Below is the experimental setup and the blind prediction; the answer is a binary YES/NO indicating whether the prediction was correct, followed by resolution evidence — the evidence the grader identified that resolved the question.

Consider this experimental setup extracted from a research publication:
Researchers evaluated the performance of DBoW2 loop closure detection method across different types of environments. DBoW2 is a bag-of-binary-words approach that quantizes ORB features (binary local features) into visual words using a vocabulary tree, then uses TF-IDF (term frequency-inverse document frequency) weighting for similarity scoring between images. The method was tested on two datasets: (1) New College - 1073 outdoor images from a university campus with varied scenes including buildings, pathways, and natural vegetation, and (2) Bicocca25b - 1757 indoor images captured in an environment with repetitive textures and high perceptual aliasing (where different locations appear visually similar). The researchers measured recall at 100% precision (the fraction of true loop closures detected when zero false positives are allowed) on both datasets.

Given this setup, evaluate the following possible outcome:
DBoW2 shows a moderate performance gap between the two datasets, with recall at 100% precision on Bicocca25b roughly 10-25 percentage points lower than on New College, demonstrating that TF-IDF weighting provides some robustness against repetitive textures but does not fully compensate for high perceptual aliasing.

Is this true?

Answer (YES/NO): NO